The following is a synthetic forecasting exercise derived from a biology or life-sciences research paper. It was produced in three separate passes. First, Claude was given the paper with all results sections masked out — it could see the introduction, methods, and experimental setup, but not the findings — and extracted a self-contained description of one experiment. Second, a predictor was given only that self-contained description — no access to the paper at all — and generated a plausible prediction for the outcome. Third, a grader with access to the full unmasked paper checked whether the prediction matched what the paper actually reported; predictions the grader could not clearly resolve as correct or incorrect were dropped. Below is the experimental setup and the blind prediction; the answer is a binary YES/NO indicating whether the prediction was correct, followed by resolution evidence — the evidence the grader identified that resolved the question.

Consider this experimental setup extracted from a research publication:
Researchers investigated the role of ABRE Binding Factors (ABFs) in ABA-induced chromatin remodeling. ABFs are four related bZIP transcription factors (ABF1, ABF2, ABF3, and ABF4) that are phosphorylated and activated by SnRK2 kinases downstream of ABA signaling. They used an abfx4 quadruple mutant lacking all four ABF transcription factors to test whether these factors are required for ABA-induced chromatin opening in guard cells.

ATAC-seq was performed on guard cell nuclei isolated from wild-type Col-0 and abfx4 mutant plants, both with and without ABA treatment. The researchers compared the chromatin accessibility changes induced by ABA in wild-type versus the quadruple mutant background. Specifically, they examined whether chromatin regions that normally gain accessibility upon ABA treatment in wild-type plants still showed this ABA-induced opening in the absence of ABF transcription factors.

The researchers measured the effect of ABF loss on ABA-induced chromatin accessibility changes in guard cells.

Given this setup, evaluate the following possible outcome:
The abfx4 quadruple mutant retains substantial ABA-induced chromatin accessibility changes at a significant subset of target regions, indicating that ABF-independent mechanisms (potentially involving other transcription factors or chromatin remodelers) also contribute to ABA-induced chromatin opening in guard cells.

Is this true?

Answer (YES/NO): YES